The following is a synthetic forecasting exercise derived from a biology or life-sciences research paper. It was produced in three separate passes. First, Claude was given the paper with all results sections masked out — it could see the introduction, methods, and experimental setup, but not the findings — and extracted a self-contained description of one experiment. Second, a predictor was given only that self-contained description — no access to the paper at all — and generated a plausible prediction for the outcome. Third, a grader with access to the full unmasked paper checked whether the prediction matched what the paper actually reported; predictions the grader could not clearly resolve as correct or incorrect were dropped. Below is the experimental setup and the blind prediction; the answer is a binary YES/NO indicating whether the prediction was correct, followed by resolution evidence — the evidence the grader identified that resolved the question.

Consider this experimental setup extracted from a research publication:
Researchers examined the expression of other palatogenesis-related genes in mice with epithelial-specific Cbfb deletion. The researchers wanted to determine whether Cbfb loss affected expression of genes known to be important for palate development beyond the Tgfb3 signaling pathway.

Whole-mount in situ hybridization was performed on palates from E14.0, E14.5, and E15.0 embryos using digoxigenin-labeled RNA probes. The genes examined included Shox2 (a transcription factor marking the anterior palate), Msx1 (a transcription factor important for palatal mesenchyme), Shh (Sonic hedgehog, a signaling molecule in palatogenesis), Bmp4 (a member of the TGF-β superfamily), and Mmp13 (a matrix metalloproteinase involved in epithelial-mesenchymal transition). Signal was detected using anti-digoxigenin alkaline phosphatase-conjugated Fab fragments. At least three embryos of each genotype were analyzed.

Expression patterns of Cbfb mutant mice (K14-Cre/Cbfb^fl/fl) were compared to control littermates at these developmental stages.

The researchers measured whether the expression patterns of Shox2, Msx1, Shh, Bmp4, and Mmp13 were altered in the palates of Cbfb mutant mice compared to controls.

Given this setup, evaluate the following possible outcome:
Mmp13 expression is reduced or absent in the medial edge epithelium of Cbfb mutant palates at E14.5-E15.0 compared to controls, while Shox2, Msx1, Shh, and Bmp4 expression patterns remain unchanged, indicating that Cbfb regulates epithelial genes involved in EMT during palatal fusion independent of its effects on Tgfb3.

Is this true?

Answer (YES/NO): NO